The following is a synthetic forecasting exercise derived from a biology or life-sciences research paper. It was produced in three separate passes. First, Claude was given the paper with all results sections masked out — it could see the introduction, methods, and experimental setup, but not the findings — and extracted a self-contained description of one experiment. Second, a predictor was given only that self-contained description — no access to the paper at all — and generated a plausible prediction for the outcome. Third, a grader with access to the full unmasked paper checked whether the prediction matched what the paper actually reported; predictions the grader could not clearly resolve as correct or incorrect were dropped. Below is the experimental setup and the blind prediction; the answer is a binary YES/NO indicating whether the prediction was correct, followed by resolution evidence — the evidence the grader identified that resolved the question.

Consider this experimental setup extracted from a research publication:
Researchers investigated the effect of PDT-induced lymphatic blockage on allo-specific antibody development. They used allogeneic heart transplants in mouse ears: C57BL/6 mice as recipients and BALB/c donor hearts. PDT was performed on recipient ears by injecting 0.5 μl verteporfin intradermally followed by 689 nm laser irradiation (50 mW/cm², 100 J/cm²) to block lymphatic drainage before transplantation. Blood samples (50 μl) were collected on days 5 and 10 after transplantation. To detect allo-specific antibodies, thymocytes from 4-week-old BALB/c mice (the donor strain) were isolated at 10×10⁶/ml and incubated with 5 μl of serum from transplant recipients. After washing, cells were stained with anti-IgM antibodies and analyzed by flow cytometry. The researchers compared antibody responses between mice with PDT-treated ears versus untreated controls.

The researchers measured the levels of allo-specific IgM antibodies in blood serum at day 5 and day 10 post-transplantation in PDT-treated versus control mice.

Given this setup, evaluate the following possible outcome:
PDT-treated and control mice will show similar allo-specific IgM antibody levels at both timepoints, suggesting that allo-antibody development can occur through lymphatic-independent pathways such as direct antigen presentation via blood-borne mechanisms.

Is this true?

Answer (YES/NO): NO